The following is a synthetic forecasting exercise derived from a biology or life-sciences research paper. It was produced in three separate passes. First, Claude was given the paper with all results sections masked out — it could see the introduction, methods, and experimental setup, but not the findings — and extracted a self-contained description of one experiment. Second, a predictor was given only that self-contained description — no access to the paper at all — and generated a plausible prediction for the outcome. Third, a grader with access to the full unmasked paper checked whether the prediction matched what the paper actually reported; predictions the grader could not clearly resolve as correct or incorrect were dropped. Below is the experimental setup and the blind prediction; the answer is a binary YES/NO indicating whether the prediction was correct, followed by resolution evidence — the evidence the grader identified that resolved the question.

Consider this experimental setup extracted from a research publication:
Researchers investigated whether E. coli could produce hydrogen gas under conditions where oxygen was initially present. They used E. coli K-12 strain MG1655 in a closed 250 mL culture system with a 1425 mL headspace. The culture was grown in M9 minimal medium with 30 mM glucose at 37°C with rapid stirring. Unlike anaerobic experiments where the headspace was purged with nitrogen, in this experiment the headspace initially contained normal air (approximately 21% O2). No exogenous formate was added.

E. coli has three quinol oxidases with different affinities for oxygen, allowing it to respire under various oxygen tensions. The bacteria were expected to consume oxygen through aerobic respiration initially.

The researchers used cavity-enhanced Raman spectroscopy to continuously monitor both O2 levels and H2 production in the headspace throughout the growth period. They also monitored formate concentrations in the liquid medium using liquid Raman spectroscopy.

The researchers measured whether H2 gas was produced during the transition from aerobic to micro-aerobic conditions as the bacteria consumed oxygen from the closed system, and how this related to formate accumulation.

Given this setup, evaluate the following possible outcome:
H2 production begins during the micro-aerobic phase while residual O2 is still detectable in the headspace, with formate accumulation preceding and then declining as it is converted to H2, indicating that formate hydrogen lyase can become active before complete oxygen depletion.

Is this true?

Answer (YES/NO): NO